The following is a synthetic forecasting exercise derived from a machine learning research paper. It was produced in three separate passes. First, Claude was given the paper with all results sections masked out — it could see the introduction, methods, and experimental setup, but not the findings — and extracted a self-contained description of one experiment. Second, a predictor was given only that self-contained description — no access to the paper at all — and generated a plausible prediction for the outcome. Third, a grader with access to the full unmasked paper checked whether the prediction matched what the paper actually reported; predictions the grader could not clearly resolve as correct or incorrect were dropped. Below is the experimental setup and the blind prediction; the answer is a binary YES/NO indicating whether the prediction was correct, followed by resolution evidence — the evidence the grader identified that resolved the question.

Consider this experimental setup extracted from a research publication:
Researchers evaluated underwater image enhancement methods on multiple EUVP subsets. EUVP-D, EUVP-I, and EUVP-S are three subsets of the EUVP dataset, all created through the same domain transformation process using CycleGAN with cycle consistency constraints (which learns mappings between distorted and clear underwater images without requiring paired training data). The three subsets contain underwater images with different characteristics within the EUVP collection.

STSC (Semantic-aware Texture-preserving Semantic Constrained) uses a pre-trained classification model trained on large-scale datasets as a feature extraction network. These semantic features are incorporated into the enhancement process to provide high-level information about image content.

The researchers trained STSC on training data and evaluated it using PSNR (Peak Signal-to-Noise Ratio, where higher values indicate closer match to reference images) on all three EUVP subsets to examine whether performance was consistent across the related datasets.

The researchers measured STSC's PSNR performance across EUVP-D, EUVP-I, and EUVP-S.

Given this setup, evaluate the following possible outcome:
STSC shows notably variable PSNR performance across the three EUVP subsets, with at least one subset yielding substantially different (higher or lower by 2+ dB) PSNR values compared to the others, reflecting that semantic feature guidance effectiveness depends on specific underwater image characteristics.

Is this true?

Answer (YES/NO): YES